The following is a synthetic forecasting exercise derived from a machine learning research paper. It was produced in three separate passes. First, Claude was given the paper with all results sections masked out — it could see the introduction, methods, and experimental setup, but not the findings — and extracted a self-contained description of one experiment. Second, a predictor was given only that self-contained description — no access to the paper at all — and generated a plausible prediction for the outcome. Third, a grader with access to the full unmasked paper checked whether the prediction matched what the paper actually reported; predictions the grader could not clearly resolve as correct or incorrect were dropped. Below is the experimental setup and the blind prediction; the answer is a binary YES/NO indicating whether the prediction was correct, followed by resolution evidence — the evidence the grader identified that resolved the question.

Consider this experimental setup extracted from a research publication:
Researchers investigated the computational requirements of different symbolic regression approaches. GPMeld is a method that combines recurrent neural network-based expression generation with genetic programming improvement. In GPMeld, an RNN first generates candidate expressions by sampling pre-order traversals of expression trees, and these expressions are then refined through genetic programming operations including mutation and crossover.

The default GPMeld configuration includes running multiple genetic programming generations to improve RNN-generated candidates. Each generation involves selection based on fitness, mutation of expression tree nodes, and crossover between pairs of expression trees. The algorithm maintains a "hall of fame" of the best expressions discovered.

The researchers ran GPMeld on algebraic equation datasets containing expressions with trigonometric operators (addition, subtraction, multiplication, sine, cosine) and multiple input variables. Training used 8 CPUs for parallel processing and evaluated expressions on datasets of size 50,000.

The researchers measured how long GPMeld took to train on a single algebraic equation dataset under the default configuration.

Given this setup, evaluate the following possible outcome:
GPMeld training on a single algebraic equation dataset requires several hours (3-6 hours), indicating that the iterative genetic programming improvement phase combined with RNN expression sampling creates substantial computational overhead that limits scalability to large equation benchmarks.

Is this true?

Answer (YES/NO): NO